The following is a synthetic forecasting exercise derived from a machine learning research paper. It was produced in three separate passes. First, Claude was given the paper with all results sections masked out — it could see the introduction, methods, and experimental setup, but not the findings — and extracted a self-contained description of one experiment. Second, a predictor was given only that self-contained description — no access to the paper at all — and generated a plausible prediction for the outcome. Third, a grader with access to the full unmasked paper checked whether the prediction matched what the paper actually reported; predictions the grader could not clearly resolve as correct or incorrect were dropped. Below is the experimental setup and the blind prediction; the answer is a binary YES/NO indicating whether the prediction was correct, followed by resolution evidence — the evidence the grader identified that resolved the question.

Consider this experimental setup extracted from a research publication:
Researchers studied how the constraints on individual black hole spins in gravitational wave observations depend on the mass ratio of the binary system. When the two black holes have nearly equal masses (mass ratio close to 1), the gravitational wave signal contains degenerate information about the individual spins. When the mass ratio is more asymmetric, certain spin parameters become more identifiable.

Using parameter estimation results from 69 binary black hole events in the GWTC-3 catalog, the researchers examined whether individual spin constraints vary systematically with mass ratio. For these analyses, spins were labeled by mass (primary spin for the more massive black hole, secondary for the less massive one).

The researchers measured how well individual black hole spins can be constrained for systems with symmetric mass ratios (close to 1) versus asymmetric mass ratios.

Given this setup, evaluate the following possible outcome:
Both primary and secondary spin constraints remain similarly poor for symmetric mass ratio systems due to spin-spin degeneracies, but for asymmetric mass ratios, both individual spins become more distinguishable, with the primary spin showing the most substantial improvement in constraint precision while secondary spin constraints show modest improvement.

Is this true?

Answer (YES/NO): NO